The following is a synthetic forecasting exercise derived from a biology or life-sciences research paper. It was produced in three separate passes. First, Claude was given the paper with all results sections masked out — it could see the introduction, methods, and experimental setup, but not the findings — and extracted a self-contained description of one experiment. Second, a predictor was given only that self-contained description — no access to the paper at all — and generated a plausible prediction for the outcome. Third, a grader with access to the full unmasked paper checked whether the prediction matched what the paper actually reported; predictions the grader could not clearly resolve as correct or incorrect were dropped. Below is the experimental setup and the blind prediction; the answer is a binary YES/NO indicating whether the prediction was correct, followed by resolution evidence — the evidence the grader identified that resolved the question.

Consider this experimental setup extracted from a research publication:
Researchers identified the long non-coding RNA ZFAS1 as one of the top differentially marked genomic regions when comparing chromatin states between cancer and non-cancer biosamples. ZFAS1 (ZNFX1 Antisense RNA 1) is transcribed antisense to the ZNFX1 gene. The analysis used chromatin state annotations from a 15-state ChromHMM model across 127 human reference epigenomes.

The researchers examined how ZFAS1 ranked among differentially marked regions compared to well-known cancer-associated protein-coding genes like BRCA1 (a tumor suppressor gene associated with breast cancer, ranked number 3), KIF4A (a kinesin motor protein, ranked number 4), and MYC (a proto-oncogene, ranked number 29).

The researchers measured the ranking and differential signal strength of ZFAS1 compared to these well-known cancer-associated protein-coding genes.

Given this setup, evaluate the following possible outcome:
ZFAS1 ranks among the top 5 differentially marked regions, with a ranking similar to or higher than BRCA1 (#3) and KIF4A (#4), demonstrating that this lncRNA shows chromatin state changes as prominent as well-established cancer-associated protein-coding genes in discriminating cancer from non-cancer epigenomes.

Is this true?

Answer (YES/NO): YES